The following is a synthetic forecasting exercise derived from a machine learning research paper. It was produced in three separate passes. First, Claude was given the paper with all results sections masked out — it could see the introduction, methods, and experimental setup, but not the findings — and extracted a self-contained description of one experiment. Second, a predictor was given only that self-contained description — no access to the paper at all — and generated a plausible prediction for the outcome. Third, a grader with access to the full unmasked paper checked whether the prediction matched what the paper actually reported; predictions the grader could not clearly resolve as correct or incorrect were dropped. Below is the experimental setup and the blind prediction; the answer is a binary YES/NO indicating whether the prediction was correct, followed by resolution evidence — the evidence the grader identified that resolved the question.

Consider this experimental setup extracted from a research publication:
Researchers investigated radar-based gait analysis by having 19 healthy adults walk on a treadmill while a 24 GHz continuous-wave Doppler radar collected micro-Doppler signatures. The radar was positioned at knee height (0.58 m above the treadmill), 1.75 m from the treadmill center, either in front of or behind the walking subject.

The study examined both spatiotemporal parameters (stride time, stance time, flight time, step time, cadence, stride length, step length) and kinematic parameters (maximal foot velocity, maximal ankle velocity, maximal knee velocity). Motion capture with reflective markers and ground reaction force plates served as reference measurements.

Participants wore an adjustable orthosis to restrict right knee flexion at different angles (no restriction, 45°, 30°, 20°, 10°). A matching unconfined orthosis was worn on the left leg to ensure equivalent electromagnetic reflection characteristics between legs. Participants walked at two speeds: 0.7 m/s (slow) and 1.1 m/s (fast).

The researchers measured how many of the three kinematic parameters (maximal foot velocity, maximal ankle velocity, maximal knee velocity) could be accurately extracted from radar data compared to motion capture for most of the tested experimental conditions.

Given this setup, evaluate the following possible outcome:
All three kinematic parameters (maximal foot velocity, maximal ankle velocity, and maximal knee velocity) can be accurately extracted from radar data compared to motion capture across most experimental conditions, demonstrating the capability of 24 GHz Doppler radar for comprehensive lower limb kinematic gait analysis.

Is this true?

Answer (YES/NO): YES